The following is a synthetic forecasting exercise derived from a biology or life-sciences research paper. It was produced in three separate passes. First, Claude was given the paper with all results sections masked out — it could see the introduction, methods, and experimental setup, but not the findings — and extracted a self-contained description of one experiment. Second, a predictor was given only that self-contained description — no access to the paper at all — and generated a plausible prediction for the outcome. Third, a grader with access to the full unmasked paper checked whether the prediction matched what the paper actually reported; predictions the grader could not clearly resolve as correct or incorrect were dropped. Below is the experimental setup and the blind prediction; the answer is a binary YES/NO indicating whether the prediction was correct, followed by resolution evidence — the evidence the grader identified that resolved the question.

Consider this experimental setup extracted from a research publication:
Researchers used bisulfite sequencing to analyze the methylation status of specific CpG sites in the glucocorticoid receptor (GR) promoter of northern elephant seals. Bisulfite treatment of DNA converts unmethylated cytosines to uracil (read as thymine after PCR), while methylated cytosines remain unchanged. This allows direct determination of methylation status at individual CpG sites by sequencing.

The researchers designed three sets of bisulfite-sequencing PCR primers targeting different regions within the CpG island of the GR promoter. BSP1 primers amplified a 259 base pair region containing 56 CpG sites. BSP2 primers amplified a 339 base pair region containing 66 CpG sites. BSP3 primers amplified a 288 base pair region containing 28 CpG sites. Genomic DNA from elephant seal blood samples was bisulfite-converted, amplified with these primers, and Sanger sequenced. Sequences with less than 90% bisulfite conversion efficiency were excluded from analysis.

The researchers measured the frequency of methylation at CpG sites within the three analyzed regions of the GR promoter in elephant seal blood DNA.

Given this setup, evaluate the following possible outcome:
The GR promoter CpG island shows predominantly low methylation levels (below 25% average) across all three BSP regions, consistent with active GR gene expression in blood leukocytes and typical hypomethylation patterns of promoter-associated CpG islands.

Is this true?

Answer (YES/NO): NO